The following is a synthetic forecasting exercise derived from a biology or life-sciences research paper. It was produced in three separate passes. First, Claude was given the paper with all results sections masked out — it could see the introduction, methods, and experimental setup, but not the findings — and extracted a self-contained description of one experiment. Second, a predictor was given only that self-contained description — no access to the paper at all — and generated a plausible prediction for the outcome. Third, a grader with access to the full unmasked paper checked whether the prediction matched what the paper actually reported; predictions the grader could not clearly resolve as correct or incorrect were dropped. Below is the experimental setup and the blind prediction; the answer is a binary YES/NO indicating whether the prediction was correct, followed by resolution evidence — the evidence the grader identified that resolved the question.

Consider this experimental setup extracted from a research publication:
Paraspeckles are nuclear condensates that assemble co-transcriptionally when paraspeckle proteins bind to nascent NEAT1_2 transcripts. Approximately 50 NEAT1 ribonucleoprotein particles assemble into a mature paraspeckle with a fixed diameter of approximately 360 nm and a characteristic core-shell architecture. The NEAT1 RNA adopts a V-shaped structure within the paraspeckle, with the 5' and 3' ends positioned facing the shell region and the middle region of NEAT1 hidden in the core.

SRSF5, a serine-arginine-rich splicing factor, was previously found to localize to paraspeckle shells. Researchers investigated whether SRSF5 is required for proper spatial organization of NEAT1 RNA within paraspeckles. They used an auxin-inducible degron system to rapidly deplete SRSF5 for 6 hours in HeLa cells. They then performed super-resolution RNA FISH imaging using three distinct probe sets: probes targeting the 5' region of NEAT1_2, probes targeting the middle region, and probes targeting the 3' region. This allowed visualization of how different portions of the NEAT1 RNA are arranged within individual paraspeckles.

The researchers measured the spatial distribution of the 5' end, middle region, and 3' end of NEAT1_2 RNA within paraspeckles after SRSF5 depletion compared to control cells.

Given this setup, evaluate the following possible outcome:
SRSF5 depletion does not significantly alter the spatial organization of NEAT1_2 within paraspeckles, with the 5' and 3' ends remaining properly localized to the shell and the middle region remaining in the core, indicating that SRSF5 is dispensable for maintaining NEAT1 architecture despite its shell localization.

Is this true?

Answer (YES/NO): NO